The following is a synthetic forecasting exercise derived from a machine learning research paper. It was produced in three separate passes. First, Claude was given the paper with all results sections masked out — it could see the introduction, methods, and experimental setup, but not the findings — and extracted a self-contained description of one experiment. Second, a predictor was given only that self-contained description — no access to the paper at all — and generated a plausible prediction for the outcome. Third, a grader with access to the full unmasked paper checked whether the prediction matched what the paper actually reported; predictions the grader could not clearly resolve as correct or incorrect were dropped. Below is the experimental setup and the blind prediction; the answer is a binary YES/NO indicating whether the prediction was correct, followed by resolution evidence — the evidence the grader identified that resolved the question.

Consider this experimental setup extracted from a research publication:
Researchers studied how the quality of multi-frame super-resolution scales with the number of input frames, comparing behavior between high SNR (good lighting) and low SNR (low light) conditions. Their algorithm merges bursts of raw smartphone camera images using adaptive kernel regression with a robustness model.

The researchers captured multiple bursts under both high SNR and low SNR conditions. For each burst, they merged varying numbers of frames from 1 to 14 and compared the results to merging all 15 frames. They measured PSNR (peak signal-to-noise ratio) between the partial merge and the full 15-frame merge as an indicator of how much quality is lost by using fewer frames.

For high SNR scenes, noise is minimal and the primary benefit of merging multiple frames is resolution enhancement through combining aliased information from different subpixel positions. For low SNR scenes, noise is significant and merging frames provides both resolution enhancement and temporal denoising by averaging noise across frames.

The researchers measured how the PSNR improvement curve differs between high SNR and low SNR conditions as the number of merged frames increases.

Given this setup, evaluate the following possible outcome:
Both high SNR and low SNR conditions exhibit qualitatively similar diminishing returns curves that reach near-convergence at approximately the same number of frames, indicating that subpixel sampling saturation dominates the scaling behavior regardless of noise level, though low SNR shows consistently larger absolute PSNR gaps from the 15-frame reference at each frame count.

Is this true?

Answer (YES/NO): NO